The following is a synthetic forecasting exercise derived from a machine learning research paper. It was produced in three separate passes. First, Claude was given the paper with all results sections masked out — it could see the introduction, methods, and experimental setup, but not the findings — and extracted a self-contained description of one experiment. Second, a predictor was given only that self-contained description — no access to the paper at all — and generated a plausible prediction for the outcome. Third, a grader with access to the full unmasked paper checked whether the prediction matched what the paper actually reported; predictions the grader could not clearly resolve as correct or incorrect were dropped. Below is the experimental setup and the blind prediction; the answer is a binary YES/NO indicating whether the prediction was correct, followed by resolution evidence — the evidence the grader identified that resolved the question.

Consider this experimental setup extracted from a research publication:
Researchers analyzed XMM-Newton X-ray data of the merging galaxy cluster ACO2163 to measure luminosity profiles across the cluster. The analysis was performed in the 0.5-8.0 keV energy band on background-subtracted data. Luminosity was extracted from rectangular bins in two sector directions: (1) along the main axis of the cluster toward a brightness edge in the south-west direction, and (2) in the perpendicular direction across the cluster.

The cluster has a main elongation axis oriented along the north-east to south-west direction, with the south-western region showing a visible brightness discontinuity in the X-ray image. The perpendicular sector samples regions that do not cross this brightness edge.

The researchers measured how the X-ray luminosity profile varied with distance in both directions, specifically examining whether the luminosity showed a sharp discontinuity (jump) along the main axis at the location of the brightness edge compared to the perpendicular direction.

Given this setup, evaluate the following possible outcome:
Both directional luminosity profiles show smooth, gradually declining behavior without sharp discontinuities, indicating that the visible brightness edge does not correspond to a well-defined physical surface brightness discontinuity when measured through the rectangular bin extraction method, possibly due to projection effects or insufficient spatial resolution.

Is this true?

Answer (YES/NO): NO